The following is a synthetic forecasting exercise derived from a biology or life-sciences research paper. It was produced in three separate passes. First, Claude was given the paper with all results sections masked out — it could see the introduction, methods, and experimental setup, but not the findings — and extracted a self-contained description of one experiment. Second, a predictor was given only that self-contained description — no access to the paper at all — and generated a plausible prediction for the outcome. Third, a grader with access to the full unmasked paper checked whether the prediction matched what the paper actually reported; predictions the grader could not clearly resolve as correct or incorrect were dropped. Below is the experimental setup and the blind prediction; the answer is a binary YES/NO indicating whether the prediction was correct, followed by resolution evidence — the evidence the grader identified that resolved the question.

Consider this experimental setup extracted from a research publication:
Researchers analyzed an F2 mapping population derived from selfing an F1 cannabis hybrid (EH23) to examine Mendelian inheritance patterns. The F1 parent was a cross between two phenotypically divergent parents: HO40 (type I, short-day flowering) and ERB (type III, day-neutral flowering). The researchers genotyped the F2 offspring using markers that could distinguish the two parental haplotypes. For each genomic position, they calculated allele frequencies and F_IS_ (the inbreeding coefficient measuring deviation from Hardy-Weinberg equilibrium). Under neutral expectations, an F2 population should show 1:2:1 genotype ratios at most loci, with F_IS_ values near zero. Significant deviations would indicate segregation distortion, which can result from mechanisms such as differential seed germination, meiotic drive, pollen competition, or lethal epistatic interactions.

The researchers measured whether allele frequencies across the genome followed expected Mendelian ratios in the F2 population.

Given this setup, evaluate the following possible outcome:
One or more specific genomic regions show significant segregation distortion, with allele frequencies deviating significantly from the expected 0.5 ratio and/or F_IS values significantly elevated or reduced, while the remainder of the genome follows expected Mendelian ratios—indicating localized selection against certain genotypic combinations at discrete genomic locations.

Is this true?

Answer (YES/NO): NO